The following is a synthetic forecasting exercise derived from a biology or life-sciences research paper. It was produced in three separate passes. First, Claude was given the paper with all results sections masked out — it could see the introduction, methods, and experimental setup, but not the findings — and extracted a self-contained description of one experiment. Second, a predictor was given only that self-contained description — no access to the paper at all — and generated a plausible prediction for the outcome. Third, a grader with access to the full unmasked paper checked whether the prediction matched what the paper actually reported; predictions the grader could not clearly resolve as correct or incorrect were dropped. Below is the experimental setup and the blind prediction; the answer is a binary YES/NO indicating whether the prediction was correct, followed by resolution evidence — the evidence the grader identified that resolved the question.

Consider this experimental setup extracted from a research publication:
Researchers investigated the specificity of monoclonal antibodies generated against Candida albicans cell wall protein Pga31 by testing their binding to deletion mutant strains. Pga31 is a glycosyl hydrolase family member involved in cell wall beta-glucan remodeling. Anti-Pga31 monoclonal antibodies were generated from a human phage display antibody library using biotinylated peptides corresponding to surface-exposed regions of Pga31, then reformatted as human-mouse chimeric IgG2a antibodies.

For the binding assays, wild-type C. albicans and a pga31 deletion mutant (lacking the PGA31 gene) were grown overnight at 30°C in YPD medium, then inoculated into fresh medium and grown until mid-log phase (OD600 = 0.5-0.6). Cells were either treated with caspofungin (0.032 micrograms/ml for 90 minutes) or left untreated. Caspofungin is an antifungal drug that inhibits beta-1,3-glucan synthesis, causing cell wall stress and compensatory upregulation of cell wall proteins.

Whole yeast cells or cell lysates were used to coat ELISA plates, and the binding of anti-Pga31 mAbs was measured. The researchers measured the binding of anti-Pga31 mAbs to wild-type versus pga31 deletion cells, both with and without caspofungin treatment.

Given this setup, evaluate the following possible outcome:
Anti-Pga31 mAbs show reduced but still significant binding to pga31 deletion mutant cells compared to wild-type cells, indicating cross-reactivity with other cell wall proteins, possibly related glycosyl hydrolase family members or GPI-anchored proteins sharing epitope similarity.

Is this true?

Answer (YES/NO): NO